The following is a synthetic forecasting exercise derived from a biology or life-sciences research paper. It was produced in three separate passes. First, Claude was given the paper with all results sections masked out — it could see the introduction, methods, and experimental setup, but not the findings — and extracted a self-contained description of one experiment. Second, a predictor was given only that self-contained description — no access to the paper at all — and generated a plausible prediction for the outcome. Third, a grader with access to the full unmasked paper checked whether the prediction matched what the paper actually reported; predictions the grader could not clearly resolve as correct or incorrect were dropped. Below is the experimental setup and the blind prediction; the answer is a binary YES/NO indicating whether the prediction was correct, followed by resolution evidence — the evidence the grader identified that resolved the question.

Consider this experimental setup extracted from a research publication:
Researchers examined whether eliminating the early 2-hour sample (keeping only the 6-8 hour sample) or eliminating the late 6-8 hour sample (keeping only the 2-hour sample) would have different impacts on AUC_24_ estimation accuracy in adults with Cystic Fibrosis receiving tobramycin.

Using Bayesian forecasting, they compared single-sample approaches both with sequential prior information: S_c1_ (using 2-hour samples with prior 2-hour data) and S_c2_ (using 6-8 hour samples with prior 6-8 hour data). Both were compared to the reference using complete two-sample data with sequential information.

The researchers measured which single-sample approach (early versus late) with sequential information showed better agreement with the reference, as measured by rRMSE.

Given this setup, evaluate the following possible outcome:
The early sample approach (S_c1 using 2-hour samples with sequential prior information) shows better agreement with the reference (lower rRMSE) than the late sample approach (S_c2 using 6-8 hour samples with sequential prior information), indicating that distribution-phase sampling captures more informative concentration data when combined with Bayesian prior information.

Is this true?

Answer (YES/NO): NO